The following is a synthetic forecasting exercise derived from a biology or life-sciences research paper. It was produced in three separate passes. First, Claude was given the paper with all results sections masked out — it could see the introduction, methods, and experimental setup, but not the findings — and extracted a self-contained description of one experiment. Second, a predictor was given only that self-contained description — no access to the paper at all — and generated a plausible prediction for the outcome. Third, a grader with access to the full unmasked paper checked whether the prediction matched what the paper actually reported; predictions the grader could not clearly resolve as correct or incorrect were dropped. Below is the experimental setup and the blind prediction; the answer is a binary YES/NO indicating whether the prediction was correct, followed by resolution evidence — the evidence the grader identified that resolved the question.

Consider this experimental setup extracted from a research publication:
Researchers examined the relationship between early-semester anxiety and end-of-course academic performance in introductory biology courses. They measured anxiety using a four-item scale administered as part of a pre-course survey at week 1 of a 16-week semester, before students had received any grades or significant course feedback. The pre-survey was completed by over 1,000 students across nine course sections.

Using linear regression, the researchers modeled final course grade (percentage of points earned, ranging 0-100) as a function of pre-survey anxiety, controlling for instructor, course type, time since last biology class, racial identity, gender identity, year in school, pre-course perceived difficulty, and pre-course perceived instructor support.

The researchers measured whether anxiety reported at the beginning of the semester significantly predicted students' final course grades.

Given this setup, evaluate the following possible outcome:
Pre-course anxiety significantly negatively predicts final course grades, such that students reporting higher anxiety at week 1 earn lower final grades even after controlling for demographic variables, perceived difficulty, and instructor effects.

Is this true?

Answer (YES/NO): NO